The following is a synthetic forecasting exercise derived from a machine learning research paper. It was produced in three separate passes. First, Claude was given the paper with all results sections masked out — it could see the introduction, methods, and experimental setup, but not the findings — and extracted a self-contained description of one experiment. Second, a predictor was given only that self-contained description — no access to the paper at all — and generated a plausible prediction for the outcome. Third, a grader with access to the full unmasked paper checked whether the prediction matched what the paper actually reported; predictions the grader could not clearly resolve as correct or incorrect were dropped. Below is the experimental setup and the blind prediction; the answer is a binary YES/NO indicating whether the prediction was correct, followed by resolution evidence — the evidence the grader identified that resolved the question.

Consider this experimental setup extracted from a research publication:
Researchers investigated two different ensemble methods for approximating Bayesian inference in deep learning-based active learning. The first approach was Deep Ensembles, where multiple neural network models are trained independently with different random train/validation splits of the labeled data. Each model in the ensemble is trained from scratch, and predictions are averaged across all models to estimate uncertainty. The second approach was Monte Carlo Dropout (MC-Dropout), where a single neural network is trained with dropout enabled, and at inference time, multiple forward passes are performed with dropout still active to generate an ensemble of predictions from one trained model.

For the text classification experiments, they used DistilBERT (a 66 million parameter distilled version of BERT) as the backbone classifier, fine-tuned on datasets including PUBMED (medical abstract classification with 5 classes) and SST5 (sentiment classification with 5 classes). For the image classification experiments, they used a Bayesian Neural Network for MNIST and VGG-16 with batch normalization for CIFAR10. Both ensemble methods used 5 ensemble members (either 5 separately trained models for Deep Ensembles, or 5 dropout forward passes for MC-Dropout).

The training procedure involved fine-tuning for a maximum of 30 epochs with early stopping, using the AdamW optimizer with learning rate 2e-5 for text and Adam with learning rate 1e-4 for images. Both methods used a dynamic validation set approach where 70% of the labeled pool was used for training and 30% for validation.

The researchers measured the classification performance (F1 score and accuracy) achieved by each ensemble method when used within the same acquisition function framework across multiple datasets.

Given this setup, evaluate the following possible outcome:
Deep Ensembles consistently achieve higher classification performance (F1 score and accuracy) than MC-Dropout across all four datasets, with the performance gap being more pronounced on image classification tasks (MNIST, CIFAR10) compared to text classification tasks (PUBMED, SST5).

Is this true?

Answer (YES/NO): NO